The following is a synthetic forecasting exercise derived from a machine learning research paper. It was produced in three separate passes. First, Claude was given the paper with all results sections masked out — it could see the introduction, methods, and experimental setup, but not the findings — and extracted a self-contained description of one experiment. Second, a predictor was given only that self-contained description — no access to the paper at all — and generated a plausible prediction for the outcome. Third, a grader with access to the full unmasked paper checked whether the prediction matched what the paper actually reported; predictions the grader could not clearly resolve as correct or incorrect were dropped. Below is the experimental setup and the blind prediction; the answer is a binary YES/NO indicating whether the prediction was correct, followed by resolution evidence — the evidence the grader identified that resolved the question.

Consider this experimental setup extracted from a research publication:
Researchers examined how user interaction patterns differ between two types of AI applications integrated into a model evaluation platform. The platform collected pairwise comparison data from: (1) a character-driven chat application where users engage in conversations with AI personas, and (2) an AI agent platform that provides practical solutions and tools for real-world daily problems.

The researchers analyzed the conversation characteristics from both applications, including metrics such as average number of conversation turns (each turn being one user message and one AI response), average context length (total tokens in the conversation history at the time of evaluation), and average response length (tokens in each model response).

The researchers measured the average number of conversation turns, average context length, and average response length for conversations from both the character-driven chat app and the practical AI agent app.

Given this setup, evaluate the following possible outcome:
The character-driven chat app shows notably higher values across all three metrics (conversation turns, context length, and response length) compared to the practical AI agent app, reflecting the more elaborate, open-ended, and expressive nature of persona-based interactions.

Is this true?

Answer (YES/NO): YES